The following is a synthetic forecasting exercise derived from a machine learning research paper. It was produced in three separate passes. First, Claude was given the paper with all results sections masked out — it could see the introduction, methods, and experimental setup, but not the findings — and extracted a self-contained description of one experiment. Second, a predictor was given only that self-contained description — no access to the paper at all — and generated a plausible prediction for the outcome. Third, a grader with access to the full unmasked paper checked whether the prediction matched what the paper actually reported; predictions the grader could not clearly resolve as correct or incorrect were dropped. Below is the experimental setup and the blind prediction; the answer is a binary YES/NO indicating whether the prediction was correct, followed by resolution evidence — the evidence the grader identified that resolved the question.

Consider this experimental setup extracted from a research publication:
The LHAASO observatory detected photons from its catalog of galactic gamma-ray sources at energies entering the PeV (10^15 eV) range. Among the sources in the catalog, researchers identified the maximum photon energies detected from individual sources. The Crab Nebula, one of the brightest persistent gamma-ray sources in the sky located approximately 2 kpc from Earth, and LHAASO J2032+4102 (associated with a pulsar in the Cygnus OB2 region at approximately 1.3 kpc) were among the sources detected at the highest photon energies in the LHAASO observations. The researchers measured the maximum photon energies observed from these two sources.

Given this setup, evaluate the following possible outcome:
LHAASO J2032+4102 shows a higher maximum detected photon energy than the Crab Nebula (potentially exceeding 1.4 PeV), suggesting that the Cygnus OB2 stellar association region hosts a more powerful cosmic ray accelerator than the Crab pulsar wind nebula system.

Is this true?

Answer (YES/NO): NO